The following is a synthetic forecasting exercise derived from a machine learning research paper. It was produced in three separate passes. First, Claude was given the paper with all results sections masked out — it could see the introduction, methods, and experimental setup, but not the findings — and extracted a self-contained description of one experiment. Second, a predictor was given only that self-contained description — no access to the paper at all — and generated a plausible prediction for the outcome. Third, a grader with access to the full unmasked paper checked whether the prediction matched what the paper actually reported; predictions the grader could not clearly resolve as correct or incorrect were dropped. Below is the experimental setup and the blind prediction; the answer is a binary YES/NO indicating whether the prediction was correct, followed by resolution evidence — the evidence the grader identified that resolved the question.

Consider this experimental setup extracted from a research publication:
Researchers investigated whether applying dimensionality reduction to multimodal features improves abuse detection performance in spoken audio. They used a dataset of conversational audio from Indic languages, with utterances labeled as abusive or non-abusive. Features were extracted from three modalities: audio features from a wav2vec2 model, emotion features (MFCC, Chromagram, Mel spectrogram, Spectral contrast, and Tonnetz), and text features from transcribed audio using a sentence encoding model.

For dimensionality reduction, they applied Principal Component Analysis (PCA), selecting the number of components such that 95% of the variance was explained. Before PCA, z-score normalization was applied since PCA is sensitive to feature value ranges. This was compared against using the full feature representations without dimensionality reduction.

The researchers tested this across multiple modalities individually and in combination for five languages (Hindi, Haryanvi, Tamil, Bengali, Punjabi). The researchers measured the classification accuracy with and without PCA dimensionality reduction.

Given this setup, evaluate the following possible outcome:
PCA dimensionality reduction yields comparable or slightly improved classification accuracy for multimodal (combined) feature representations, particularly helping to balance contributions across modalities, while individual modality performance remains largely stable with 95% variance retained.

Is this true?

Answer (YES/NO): NO